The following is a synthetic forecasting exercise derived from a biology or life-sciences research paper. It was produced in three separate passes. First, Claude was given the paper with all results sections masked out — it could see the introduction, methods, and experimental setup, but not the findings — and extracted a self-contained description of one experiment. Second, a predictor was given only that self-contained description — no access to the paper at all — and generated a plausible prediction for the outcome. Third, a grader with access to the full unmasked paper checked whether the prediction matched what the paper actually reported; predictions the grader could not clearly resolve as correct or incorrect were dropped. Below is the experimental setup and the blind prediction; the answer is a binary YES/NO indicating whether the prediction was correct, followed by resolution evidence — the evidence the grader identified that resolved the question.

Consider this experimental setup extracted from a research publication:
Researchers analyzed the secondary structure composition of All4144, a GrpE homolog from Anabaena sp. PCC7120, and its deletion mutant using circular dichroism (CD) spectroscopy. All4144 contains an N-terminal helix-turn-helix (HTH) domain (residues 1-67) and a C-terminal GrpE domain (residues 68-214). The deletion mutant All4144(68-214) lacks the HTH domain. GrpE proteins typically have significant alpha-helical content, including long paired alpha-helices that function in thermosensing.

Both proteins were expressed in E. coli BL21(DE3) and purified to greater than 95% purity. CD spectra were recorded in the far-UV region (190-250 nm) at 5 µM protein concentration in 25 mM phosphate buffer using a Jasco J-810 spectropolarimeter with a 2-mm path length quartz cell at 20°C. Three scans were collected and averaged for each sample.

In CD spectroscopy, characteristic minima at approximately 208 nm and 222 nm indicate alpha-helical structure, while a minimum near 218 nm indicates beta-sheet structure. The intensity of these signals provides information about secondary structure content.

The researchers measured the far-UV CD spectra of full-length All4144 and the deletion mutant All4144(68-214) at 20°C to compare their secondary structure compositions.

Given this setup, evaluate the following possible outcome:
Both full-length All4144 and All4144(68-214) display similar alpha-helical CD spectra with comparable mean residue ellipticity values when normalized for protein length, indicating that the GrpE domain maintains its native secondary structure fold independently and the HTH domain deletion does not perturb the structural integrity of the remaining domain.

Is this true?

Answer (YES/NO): NO